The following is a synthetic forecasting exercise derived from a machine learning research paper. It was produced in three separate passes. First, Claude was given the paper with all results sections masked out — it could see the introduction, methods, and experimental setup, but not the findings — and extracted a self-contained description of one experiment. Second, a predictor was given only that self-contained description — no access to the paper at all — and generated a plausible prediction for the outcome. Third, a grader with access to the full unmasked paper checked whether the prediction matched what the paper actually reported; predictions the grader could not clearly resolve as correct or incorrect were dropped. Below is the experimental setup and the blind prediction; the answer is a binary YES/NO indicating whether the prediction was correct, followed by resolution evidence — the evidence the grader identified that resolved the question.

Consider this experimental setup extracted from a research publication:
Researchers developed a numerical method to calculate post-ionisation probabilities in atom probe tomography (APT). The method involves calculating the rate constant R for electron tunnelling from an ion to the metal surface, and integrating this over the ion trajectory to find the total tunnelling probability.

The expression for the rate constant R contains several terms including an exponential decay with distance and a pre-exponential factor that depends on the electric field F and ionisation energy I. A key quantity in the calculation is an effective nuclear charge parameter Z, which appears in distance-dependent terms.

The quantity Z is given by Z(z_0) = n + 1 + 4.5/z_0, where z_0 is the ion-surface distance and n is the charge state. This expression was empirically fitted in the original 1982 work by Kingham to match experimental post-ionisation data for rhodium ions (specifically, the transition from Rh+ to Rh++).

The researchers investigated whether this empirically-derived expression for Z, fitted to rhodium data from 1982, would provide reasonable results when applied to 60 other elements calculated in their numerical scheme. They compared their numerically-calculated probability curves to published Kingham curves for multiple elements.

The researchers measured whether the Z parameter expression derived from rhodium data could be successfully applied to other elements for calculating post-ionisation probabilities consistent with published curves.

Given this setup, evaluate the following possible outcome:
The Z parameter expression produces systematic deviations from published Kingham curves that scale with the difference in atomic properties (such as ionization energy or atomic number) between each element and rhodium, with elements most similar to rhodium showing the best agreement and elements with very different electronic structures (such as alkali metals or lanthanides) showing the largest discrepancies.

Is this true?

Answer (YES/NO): NO